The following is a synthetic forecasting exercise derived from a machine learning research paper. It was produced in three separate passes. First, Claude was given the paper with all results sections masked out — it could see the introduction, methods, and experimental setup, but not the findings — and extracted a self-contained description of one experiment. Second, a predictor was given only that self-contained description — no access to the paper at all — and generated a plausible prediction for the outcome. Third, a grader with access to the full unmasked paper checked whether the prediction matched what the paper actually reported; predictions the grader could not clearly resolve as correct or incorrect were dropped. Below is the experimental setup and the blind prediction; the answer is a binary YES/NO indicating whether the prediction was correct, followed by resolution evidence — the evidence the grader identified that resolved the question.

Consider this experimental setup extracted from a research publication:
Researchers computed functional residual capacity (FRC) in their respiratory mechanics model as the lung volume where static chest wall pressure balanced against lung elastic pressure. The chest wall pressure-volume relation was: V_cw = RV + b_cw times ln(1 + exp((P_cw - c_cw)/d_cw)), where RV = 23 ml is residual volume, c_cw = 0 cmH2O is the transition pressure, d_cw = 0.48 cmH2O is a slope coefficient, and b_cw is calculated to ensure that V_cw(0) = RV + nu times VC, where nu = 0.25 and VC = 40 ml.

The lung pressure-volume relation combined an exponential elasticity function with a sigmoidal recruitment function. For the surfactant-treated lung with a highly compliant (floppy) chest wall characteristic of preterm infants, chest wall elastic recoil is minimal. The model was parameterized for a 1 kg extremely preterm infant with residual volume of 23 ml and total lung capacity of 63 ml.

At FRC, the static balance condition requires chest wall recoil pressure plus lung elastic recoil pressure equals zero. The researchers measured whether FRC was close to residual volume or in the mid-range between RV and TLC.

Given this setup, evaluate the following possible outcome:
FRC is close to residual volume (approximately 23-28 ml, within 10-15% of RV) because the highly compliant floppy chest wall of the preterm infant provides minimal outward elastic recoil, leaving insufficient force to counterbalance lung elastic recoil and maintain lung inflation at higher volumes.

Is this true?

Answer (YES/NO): YES